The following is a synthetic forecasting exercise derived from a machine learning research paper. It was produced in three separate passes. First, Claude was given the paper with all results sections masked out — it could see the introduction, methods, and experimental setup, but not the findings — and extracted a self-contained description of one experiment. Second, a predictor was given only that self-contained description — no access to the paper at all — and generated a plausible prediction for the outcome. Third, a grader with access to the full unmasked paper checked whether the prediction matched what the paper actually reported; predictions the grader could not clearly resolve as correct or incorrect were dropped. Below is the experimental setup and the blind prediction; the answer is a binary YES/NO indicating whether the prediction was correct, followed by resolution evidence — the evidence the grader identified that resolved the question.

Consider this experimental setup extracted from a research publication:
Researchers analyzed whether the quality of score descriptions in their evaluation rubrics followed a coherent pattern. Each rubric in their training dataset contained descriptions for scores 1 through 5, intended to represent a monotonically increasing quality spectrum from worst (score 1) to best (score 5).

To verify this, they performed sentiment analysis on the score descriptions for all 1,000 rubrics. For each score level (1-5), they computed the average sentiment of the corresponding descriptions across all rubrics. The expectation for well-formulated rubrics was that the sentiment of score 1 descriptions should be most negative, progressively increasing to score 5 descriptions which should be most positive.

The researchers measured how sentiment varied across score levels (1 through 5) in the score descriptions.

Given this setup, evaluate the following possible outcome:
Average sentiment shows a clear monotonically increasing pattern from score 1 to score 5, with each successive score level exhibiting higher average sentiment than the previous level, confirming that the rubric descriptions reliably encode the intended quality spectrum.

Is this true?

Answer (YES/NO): YES